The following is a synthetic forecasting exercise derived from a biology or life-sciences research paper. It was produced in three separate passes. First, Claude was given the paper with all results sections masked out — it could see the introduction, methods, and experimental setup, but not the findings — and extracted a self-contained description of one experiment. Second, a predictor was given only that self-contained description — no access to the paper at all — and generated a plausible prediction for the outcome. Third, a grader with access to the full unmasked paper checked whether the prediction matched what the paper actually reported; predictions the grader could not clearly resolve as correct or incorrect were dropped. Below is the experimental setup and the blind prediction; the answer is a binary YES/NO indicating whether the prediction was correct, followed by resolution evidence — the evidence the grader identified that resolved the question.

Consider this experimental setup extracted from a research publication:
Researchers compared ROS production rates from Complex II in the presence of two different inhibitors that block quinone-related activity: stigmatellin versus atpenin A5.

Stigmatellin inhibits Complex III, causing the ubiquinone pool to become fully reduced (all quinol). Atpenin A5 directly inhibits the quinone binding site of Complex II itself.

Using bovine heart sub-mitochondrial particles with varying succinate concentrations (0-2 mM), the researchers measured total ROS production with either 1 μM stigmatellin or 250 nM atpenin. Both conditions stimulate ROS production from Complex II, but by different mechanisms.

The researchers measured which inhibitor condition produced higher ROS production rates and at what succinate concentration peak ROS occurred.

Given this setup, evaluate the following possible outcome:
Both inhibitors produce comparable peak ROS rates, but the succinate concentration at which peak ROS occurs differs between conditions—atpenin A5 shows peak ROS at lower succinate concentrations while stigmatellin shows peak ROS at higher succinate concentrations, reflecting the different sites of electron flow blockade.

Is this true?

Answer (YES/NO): NO